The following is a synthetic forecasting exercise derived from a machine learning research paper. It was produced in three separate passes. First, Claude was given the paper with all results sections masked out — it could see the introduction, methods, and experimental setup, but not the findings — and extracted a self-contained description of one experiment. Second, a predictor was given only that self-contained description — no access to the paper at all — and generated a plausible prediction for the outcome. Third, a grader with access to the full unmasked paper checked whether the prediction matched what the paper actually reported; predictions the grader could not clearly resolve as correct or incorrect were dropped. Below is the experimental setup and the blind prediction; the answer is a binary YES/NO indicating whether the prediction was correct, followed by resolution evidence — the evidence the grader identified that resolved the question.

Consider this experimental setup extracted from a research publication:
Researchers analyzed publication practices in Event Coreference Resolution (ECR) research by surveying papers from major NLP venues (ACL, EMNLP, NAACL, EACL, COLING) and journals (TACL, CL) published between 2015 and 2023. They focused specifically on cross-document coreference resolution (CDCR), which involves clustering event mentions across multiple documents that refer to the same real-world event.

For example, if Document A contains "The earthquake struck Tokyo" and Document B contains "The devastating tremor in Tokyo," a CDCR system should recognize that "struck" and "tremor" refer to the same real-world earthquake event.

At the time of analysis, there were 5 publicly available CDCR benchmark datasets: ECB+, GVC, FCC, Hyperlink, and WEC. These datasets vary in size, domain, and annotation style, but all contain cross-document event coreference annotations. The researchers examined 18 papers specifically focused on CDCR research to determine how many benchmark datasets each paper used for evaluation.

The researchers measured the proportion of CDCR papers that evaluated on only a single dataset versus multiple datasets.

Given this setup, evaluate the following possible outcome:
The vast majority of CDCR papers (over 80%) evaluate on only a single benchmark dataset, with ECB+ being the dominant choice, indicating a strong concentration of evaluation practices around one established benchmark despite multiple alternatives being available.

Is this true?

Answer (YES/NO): NO